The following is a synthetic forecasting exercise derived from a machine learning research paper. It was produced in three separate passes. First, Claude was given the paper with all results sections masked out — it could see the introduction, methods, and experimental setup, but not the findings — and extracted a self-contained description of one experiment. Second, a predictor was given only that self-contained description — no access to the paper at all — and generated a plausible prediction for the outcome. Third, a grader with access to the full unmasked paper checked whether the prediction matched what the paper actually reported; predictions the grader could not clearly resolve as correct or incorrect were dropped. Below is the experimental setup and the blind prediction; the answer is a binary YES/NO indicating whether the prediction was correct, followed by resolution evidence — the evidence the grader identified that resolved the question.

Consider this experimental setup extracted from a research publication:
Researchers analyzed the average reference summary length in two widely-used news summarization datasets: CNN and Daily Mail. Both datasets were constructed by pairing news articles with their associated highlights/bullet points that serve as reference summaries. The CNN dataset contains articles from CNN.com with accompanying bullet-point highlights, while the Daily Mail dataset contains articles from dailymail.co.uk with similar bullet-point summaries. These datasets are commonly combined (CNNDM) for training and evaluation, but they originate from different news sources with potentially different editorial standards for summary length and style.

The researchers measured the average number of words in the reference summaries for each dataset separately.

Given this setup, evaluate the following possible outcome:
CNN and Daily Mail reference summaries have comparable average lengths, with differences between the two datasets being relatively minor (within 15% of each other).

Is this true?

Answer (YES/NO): NO